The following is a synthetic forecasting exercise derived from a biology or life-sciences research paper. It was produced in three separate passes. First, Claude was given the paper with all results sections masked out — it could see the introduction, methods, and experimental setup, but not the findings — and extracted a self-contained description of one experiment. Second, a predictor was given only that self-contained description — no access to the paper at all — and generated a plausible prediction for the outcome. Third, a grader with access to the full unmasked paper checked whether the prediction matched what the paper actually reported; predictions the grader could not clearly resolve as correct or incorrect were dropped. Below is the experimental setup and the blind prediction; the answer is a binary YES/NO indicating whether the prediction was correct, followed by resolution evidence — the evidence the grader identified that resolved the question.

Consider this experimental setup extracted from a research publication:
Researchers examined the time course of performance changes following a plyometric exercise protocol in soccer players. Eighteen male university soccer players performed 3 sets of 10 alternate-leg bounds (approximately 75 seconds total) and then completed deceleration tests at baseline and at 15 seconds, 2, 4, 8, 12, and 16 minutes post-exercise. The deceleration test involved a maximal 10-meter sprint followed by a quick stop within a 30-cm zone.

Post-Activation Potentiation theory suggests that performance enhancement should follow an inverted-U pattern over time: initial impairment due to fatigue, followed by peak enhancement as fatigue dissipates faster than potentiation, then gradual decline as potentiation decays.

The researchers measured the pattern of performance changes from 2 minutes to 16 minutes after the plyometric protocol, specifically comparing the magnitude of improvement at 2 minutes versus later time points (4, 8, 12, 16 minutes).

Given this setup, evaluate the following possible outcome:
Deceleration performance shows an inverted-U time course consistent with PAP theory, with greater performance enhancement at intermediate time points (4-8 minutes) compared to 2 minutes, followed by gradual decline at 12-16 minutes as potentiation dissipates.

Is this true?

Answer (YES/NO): NO